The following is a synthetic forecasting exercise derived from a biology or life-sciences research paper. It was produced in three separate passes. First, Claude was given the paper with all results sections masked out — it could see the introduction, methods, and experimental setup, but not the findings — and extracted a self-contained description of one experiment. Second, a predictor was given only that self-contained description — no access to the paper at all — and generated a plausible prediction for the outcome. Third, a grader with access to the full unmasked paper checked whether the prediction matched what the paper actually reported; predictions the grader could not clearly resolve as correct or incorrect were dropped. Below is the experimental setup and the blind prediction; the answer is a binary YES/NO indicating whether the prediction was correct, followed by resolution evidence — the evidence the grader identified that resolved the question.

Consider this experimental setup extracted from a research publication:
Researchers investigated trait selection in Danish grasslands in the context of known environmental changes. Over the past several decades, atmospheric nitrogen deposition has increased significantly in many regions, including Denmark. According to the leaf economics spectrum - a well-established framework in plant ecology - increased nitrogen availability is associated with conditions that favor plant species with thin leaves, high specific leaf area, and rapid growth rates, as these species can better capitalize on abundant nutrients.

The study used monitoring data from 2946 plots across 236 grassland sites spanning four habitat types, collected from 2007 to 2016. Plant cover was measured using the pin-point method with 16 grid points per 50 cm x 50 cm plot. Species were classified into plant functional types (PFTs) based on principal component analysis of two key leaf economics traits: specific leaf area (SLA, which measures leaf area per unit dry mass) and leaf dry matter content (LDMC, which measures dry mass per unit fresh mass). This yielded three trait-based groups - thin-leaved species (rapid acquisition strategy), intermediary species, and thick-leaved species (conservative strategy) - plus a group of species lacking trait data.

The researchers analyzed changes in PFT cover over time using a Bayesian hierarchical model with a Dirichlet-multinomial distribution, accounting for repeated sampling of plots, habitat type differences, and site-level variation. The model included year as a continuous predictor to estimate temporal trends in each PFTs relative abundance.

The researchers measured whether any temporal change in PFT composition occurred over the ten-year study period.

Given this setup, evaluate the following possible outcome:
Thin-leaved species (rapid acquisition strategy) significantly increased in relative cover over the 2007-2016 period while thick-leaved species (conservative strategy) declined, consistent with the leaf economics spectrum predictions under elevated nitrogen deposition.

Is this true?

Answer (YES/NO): NO